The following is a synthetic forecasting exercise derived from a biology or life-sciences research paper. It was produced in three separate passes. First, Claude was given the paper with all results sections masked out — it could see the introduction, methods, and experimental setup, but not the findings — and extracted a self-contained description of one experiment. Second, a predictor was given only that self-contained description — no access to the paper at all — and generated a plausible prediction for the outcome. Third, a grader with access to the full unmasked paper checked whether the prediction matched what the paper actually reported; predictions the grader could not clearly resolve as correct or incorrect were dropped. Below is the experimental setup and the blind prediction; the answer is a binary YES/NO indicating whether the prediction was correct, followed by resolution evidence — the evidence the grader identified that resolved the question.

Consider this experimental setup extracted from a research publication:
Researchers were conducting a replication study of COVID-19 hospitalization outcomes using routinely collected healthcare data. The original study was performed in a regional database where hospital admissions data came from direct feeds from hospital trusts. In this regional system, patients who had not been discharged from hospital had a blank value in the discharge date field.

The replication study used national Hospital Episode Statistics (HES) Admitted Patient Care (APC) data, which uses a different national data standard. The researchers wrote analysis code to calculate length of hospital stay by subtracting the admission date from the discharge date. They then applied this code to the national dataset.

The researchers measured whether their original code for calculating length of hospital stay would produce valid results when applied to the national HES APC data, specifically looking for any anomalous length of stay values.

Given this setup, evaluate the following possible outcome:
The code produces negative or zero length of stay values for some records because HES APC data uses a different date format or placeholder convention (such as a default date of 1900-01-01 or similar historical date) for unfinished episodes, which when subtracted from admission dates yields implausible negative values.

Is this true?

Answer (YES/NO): YES